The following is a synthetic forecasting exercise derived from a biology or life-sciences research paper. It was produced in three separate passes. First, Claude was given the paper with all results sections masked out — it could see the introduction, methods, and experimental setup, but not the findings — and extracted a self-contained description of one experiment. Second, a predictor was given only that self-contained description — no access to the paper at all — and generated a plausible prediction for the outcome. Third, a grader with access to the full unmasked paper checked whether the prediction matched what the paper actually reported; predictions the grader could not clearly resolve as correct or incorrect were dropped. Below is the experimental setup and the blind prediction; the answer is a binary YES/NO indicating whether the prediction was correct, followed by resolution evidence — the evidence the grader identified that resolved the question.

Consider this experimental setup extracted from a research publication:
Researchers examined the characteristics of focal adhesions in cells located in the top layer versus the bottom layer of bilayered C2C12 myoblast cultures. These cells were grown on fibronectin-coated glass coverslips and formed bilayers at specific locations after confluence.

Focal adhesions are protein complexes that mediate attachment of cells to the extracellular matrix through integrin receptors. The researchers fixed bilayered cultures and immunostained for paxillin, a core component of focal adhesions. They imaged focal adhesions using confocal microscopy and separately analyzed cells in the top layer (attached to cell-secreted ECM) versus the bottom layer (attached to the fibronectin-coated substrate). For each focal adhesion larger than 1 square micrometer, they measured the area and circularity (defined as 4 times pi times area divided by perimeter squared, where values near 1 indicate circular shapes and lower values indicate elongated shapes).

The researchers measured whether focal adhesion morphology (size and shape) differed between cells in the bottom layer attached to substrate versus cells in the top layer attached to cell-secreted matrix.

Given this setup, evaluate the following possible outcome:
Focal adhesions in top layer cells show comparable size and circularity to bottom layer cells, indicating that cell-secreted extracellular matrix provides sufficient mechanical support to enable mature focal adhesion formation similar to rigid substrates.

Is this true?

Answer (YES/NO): NO